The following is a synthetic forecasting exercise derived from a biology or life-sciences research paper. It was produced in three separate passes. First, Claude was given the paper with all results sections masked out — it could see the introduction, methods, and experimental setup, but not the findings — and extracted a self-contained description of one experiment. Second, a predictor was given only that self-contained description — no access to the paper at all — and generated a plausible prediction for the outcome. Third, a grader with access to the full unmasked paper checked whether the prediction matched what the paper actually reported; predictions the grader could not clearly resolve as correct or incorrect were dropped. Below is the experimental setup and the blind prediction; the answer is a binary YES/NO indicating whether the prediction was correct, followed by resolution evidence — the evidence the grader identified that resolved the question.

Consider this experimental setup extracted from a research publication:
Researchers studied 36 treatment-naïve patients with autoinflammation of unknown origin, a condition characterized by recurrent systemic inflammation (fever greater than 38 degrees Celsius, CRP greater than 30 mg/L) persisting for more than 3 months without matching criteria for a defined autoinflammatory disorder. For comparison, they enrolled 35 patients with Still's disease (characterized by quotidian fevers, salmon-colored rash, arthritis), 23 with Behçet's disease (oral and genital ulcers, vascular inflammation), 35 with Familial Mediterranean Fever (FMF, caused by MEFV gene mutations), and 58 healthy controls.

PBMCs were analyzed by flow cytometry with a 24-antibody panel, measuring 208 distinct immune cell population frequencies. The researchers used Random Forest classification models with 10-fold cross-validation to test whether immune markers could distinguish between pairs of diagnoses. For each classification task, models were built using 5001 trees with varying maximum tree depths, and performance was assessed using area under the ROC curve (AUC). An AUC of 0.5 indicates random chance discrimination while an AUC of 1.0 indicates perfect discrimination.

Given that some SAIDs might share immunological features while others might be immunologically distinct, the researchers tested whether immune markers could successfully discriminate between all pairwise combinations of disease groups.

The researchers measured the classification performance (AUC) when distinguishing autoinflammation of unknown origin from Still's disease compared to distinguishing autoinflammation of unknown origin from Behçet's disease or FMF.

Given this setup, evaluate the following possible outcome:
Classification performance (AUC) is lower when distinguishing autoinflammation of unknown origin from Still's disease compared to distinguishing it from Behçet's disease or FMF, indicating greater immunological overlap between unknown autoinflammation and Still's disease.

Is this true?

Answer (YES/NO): YES